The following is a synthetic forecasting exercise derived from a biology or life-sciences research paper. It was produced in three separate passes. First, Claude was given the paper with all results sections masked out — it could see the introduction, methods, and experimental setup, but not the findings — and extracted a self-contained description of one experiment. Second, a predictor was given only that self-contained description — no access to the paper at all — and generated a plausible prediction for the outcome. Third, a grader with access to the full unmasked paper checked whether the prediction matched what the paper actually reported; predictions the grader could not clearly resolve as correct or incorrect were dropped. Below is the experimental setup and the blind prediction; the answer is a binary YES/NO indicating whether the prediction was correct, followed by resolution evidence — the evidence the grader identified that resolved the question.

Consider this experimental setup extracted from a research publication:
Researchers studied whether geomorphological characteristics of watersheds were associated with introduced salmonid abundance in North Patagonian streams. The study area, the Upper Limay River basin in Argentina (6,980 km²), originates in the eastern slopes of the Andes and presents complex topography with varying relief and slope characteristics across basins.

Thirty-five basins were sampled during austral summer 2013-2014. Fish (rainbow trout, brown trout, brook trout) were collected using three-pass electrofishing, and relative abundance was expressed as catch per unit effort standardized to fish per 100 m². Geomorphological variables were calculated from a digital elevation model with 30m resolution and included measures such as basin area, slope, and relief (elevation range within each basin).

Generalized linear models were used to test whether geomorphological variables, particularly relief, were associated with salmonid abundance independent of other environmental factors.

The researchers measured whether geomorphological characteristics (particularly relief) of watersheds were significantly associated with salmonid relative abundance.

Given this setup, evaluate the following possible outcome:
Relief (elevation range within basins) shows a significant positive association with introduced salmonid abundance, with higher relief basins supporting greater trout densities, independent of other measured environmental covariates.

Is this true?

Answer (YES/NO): NO